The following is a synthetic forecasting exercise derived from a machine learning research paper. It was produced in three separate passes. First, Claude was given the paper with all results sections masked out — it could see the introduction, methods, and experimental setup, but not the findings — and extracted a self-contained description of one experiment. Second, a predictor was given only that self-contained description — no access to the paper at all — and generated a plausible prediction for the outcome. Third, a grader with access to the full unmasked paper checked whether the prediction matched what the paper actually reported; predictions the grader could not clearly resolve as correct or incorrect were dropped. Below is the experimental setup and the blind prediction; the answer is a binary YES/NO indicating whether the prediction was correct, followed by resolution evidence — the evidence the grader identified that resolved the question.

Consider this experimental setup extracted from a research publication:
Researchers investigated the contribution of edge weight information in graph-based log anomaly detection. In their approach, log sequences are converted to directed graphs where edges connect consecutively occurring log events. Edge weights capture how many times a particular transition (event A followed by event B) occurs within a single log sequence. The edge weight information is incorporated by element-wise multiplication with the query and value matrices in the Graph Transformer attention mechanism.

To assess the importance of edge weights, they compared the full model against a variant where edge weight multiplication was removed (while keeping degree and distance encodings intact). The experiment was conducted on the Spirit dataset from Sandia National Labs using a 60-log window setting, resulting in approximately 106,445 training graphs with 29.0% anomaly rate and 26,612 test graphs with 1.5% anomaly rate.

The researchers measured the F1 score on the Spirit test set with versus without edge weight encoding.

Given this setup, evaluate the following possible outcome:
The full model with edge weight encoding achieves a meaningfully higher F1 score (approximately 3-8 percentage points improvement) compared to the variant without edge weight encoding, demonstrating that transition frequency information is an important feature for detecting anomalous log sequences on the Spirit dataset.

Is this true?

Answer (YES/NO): NO